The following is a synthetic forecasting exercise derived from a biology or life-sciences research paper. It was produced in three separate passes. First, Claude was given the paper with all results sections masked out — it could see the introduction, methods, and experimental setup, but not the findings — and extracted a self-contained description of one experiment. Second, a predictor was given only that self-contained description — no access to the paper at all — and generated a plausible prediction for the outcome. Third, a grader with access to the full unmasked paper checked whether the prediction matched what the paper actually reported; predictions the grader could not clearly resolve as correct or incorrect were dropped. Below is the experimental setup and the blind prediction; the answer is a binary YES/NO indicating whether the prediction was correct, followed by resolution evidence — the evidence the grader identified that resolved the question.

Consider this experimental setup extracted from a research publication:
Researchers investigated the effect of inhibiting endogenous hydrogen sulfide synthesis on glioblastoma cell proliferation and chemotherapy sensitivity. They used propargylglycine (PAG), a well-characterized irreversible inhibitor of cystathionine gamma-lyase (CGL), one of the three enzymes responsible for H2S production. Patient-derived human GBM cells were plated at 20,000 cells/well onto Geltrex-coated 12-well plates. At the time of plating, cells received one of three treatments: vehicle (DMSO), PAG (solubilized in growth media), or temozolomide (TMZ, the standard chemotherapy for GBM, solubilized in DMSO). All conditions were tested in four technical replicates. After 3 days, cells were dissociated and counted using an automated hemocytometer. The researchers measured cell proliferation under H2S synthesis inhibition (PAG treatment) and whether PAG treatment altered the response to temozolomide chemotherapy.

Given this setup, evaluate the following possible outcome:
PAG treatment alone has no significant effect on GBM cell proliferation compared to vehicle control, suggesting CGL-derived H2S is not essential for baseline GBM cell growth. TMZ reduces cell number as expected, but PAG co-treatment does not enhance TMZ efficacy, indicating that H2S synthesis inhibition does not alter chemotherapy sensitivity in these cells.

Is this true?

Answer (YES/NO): NO